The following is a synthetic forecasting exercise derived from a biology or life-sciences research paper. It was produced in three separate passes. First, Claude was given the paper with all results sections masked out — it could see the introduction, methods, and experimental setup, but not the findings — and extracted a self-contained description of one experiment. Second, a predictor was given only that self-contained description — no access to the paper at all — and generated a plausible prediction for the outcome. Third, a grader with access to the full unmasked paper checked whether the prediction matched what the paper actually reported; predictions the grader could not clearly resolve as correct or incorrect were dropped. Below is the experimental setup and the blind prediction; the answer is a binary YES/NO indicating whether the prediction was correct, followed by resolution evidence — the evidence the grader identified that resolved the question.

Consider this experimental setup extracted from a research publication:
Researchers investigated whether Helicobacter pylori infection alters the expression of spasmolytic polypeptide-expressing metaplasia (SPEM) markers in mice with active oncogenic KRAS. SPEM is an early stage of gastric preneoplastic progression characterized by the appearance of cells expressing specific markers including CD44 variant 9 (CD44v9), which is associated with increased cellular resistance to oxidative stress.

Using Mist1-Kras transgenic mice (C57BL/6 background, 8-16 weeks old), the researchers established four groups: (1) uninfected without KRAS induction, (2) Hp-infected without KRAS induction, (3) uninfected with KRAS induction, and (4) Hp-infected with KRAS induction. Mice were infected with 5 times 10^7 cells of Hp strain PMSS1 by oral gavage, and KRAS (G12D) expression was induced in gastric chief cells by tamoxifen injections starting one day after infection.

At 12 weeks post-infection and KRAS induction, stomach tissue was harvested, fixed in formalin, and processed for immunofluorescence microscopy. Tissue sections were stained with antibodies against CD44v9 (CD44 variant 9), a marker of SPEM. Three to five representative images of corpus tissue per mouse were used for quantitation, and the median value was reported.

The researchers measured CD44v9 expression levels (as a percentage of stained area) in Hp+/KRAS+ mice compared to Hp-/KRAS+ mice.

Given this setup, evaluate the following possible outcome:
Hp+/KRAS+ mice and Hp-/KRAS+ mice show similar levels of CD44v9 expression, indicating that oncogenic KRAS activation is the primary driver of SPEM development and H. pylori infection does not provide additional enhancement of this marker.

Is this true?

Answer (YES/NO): NO